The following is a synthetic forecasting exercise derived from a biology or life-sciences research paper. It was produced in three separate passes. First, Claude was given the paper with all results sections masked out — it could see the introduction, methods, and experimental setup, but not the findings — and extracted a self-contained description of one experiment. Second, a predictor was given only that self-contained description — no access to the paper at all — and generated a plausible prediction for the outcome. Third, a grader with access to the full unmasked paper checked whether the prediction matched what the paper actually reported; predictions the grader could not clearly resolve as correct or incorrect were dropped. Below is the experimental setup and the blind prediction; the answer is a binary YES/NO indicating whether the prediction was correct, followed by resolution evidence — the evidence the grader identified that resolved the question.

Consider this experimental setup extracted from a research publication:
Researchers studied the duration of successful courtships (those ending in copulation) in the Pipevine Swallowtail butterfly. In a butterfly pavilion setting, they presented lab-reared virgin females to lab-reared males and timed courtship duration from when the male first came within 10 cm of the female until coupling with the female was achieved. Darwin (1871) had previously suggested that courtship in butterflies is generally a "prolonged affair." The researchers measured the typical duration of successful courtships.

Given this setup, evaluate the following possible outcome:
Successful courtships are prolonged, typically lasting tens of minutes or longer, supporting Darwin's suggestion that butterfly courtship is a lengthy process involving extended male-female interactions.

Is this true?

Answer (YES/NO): NO